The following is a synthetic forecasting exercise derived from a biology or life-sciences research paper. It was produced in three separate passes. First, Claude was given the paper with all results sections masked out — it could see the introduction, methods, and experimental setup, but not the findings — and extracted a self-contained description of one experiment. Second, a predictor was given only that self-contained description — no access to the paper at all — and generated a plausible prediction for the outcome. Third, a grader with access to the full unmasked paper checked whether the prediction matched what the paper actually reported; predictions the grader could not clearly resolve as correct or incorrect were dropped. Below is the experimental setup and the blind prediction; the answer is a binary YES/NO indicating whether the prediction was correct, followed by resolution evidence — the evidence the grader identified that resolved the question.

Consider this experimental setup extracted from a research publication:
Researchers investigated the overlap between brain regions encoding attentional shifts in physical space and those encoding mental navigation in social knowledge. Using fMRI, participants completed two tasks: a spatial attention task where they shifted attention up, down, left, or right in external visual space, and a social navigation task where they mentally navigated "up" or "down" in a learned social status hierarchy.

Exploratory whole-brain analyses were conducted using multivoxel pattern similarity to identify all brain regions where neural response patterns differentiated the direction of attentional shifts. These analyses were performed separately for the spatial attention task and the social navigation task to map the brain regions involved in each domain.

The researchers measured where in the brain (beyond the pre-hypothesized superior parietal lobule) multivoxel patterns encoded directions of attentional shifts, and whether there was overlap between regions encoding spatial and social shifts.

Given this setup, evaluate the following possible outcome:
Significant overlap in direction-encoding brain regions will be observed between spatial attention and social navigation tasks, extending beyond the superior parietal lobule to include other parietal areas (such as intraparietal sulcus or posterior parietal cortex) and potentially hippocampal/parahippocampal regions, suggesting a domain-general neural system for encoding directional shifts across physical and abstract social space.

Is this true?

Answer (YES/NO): NO